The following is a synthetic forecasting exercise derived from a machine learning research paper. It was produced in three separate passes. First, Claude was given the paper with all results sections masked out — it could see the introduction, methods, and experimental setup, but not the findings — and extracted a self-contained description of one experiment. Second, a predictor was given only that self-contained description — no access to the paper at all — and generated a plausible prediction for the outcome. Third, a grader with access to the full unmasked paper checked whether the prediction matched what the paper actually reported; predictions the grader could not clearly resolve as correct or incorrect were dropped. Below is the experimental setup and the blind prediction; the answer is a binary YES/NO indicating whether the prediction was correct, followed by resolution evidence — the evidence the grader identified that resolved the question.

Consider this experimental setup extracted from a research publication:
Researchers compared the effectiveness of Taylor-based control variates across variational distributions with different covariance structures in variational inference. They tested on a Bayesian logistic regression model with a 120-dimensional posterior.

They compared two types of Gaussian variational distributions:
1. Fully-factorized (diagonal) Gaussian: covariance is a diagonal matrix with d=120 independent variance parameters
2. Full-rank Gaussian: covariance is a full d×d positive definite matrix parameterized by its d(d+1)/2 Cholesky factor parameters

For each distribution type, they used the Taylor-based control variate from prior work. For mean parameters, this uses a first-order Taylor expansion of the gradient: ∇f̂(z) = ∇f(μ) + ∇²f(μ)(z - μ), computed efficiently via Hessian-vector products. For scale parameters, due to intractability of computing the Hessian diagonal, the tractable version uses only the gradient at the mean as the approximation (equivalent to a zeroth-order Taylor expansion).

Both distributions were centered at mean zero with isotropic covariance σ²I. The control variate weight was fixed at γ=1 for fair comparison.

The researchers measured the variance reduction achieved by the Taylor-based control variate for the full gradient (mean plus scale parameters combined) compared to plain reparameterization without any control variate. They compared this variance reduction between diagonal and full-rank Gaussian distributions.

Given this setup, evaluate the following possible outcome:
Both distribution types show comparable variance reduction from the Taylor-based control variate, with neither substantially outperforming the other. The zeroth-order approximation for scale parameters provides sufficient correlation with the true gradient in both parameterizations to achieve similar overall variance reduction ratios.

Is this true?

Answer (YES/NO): NO